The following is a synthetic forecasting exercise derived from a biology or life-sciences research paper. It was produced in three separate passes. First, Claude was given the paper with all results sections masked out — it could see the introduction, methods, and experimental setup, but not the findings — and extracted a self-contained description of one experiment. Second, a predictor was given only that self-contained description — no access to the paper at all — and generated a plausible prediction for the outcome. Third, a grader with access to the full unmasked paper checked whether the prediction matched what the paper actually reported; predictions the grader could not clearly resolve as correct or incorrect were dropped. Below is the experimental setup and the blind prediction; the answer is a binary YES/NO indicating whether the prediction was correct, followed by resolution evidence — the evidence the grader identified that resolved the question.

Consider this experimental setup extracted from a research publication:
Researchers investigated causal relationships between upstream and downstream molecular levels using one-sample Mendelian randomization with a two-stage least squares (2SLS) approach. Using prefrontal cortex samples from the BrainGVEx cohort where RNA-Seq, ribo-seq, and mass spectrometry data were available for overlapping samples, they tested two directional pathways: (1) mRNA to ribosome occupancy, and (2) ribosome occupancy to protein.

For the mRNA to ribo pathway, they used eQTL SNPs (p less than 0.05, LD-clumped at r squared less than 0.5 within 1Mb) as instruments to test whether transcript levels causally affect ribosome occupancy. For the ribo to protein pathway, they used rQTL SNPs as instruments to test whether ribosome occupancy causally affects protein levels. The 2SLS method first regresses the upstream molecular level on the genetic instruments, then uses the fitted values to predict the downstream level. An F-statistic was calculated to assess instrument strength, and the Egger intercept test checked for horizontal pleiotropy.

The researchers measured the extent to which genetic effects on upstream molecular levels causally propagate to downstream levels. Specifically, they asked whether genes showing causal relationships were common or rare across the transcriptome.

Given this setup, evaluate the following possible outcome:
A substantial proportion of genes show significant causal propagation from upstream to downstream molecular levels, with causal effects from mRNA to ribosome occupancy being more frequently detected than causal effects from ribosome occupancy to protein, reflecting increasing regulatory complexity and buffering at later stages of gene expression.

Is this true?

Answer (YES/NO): YES